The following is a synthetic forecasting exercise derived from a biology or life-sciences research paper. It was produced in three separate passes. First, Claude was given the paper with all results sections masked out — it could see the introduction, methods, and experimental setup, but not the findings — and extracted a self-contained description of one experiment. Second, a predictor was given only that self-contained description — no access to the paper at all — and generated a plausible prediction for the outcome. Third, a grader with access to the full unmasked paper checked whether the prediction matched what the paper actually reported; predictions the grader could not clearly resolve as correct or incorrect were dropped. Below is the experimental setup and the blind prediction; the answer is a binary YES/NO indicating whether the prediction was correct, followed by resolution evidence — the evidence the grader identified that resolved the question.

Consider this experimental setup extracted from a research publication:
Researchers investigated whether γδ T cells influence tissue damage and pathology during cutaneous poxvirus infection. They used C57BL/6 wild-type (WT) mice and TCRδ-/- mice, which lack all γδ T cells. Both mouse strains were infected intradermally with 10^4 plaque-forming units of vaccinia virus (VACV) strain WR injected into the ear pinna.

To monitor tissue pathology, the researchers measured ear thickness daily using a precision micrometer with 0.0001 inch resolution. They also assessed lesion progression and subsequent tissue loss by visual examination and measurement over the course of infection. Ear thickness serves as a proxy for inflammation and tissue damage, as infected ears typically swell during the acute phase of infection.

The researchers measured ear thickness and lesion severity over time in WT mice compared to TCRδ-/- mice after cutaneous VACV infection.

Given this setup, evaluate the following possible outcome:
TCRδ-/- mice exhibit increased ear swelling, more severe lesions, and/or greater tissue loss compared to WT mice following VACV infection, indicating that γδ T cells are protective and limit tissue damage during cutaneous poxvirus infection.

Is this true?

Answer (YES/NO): YES